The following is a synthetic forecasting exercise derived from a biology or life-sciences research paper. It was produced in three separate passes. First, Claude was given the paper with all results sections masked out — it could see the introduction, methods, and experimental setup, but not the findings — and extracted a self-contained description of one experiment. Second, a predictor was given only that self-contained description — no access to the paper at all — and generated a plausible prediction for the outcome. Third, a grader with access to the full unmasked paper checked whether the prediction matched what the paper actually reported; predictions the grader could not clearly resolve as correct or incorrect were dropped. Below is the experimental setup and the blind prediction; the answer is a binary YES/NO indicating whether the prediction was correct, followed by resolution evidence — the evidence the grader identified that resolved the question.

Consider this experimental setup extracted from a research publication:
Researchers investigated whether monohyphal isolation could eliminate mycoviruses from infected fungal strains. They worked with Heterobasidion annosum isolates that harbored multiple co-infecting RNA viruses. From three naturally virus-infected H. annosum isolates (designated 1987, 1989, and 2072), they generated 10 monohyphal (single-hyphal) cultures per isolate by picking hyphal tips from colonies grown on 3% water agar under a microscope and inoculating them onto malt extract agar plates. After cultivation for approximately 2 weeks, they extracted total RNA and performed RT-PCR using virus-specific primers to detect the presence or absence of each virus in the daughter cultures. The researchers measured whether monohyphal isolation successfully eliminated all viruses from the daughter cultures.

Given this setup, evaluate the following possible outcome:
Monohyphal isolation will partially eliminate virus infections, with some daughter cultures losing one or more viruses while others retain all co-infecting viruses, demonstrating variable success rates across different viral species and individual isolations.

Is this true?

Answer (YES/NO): YES